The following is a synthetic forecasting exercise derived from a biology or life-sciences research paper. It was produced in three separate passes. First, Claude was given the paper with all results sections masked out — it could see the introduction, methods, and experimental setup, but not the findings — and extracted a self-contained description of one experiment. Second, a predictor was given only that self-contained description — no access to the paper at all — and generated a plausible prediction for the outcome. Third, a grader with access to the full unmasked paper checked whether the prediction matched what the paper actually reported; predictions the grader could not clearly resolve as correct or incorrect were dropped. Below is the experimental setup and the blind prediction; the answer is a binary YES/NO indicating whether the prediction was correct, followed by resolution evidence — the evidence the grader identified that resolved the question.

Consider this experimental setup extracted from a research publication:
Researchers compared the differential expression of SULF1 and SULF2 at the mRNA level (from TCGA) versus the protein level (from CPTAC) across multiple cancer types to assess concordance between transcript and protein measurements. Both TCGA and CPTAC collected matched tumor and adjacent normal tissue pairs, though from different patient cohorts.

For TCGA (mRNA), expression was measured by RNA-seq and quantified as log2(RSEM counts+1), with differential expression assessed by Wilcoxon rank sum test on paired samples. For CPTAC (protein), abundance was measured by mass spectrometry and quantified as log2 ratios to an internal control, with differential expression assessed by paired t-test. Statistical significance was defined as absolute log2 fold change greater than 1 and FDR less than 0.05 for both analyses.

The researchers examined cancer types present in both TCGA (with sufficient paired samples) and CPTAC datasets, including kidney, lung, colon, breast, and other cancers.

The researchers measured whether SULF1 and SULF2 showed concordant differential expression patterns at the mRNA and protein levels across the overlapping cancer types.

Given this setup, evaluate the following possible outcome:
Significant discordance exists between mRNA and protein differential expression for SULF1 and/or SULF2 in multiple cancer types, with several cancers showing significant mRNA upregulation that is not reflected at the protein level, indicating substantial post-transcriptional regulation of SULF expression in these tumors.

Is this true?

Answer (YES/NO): NO